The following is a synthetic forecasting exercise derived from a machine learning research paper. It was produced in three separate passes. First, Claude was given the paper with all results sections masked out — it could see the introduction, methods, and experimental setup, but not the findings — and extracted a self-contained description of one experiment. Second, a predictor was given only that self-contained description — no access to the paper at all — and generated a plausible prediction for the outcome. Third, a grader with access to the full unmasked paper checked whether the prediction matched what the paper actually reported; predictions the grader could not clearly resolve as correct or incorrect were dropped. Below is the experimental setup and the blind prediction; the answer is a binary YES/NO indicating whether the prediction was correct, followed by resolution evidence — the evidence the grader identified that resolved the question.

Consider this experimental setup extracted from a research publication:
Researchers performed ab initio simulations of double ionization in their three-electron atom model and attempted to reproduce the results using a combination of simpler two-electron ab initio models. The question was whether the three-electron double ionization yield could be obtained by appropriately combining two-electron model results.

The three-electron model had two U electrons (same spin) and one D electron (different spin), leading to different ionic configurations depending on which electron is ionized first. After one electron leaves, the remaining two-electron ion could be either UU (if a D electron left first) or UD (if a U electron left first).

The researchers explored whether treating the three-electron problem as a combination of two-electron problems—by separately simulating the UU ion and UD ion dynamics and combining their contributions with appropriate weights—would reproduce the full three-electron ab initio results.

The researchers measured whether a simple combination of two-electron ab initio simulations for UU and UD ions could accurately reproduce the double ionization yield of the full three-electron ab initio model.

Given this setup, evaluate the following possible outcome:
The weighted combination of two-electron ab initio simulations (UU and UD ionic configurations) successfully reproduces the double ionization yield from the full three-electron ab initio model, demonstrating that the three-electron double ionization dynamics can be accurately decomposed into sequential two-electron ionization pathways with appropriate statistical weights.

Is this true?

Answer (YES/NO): NO